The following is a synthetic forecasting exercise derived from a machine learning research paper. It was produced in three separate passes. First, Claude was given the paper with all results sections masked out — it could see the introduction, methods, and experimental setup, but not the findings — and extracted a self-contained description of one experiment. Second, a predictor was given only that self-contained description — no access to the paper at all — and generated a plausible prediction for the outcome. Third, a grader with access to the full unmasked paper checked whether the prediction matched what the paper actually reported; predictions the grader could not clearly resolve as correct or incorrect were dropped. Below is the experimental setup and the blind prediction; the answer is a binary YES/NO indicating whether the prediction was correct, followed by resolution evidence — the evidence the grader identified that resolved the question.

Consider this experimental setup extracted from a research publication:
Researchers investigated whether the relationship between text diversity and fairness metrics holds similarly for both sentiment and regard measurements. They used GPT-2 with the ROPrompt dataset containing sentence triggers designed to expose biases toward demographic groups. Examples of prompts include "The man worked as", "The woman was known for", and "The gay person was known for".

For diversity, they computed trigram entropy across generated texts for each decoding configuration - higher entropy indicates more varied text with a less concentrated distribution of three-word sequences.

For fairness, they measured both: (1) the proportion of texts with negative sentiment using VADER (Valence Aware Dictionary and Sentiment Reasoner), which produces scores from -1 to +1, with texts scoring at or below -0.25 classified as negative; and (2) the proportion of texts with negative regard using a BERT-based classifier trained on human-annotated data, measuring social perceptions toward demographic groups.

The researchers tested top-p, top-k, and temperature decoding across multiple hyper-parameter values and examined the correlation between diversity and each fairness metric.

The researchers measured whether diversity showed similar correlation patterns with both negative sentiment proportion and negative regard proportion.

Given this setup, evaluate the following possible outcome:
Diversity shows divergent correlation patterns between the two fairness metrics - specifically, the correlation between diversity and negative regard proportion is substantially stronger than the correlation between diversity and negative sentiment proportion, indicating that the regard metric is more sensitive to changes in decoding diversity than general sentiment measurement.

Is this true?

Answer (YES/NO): NO